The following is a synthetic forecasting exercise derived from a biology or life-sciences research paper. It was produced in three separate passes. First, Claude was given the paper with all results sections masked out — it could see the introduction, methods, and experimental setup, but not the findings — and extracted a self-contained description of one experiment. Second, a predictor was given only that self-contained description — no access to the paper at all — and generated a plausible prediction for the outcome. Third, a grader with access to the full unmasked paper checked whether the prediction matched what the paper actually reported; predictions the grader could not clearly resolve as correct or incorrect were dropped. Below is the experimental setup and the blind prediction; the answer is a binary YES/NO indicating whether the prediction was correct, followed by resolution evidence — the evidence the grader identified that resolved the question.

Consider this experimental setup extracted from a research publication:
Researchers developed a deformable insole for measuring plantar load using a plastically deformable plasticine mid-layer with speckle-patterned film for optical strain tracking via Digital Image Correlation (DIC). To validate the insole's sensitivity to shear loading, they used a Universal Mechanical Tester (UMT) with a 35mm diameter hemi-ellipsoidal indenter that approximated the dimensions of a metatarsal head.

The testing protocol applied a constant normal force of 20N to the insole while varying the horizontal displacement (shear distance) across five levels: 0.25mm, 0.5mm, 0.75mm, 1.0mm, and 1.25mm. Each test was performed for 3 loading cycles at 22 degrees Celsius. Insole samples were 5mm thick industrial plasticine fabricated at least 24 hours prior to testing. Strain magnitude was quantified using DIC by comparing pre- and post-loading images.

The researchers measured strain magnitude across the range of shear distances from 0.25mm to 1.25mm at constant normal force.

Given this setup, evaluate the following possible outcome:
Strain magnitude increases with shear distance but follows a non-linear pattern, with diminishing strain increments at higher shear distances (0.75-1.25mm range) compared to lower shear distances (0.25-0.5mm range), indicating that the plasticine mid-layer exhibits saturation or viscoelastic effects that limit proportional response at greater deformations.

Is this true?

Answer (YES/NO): NO